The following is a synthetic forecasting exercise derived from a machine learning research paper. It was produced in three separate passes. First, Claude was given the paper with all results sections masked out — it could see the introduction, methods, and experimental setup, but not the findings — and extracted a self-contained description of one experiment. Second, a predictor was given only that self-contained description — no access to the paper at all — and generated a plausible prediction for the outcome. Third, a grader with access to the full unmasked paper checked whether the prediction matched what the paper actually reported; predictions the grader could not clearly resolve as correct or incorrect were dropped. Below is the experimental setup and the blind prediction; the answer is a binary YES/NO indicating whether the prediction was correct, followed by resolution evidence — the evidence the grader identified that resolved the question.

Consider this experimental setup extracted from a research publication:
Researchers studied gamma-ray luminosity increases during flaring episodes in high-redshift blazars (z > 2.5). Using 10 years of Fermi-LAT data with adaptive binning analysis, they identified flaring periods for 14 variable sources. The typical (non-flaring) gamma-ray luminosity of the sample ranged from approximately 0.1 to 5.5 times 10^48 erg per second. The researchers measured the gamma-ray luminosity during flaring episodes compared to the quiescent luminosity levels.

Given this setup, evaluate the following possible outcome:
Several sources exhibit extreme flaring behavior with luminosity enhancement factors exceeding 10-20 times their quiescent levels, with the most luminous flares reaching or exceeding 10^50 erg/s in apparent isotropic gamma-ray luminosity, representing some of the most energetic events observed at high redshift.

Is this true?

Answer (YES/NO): YES